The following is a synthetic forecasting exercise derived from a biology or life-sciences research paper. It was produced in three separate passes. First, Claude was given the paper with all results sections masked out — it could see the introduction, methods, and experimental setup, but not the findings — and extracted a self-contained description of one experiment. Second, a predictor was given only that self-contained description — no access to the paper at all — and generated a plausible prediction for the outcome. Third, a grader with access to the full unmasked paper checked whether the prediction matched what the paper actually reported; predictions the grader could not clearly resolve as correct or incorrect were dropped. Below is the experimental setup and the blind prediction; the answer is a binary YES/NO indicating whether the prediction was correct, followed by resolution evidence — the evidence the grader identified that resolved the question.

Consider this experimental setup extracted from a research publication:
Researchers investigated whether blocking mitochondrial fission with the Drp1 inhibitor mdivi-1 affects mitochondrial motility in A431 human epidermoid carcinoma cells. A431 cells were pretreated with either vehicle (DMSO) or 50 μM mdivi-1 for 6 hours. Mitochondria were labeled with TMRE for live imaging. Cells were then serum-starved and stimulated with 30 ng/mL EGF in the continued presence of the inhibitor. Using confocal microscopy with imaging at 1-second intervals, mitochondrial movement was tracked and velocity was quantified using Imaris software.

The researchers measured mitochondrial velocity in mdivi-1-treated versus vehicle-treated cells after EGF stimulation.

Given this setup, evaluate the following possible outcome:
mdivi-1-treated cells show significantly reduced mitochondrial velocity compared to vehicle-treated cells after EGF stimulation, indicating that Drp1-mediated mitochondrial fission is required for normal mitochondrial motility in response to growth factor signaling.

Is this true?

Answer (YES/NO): YES